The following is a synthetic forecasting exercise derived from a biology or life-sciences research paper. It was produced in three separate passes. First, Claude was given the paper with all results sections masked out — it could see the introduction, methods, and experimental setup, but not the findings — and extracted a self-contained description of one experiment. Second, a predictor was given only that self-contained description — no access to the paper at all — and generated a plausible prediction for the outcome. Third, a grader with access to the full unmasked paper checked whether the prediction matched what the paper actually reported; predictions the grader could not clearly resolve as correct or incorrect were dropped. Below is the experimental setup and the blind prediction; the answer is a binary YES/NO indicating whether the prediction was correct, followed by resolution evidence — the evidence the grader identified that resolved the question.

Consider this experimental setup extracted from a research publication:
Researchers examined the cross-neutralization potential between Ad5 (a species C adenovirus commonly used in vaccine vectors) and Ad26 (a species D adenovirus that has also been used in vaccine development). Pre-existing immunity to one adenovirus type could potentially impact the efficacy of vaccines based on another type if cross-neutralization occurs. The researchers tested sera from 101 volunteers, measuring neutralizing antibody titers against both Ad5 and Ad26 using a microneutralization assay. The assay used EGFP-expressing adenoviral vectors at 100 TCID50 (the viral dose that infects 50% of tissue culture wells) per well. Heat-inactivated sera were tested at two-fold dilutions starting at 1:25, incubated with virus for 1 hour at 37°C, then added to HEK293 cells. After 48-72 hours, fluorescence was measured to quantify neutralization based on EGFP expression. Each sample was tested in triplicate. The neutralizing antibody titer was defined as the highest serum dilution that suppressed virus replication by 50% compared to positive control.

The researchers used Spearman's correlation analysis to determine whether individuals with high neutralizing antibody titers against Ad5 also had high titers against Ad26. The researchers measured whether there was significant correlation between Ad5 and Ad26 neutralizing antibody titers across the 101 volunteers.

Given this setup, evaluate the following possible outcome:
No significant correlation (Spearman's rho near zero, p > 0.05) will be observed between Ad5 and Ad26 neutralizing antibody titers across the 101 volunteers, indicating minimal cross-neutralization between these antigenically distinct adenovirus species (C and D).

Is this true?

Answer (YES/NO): YES